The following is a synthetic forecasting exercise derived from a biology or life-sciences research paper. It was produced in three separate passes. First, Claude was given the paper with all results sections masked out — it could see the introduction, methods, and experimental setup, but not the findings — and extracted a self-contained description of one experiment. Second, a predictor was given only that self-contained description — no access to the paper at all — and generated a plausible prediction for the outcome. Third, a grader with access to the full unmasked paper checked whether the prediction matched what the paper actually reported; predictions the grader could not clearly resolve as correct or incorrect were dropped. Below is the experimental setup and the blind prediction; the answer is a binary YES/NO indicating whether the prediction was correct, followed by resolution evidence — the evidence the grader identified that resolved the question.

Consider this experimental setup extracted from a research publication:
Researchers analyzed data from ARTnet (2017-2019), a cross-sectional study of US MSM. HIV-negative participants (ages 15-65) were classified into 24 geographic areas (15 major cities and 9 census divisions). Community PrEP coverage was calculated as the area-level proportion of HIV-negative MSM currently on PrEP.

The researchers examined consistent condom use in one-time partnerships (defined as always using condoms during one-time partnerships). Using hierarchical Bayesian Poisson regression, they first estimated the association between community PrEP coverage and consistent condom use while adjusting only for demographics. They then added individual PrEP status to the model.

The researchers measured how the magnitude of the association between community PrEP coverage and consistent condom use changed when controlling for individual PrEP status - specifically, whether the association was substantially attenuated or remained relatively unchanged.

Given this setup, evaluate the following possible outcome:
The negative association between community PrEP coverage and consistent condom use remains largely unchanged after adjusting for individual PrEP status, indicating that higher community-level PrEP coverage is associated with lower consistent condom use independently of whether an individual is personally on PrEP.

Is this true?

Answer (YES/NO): NO